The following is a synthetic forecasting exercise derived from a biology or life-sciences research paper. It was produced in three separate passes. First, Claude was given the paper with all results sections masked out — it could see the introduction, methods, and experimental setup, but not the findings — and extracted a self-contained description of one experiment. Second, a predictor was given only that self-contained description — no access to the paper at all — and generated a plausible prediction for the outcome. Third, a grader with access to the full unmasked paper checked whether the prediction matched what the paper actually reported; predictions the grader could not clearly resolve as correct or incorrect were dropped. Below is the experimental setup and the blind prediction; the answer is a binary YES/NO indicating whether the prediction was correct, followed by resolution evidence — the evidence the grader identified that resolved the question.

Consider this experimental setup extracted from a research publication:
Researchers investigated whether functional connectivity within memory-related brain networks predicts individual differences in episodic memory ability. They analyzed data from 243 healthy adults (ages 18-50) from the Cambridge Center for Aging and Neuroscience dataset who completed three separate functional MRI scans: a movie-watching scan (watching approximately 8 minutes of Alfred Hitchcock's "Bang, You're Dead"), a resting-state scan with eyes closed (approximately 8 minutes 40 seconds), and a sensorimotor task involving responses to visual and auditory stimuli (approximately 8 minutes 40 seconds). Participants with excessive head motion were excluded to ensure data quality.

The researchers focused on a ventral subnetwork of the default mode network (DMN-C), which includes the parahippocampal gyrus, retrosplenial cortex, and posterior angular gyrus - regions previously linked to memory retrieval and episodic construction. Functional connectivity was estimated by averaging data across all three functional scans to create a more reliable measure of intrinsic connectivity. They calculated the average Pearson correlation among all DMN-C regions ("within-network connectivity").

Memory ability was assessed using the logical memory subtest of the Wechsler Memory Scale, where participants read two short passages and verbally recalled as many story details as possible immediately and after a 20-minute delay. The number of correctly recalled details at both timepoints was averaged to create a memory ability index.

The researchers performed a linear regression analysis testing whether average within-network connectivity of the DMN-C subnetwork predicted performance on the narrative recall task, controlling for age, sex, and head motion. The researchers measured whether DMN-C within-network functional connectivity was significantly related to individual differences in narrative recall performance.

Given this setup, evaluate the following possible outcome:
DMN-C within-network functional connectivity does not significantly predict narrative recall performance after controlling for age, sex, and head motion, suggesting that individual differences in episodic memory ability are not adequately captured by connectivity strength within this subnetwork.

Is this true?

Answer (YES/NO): YES